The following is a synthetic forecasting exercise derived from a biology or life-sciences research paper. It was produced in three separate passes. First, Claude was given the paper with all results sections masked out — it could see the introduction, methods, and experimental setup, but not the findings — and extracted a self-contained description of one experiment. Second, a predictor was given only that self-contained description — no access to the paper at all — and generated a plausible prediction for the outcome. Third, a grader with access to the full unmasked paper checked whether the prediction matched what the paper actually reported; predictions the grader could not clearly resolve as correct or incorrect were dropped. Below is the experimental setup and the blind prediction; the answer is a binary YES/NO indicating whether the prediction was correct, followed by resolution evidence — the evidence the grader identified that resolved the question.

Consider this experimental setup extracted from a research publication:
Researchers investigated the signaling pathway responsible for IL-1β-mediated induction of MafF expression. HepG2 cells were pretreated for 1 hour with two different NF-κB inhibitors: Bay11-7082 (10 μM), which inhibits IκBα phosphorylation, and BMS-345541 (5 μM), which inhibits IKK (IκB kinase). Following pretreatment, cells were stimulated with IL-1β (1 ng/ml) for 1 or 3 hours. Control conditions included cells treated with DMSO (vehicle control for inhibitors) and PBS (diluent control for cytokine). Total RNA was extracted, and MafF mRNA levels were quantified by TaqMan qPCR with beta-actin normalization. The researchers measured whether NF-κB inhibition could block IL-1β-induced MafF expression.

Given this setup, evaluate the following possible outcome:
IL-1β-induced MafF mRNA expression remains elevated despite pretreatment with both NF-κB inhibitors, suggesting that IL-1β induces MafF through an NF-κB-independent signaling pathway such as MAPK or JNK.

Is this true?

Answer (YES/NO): NO